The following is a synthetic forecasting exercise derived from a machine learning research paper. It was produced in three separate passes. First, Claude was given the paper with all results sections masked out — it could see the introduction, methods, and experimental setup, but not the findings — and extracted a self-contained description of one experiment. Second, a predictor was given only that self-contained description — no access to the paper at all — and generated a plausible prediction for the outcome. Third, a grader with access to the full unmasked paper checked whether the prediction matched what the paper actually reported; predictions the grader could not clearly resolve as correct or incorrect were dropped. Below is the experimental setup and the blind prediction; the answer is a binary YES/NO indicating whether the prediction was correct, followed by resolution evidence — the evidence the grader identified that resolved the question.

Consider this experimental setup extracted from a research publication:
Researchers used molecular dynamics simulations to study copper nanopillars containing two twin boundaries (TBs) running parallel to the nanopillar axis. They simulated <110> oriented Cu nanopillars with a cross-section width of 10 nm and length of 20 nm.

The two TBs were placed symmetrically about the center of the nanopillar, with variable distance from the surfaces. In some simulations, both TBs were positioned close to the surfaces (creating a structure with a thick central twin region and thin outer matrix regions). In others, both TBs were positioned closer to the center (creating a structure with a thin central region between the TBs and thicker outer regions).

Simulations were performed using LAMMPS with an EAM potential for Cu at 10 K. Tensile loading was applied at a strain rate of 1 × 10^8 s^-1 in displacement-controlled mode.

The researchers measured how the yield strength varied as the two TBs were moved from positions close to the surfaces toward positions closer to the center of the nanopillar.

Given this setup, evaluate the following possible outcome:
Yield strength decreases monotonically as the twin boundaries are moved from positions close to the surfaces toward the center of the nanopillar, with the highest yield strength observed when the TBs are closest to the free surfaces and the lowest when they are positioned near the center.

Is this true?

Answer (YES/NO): NO